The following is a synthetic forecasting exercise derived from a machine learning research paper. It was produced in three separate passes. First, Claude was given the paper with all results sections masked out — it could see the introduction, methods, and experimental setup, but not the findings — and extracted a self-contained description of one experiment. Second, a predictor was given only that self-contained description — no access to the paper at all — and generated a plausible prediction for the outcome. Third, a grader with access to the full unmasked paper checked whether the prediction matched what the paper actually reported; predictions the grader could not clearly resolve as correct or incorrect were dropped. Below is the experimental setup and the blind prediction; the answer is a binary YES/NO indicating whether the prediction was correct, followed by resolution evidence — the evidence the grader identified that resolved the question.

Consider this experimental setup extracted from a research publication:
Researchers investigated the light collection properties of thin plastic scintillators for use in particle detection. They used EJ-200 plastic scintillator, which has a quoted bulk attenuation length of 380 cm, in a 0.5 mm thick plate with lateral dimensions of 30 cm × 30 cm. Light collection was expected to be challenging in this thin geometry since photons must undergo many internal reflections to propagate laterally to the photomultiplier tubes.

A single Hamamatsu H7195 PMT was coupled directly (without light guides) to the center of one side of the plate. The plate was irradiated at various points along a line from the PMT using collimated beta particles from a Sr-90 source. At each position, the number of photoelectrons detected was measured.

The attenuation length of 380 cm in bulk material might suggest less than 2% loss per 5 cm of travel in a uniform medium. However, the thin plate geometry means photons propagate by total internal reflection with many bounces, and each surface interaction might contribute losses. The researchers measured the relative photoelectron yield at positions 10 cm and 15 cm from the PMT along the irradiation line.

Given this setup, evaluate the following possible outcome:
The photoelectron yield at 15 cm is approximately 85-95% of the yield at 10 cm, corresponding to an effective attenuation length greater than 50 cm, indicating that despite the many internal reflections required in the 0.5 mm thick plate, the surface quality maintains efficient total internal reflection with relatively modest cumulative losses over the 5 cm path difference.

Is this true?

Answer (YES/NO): NO